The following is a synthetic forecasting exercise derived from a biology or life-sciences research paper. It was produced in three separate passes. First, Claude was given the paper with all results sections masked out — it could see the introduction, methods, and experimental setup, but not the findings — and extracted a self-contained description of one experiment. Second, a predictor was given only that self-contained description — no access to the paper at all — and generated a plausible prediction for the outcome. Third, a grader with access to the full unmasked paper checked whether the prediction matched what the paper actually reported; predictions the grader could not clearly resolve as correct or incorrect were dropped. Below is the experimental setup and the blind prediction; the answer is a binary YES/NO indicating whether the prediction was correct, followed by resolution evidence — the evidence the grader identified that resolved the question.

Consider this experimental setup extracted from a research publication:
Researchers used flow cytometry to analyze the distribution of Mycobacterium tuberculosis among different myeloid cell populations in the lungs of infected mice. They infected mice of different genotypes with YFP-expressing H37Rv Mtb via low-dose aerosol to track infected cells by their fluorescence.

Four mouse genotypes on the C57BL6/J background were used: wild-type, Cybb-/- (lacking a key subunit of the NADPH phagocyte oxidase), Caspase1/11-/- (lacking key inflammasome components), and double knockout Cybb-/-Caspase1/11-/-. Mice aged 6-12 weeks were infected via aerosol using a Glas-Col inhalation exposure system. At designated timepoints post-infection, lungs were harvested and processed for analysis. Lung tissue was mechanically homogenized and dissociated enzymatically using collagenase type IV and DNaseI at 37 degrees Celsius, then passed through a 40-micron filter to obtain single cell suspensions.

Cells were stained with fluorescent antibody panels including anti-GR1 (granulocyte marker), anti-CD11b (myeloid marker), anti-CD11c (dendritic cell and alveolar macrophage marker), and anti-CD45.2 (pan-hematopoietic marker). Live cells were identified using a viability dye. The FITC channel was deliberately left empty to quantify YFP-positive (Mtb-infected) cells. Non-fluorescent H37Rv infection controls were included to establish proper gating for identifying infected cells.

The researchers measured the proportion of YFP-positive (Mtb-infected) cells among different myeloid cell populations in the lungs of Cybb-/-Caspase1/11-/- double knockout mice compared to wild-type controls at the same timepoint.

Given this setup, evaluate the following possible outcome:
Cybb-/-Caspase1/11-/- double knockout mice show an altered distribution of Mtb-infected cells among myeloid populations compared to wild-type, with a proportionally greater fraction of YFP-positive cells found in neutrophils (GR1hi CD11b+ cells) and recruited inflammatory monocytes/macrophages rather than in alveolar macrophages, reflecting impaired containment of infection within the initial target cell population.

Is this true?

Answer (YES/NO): NO